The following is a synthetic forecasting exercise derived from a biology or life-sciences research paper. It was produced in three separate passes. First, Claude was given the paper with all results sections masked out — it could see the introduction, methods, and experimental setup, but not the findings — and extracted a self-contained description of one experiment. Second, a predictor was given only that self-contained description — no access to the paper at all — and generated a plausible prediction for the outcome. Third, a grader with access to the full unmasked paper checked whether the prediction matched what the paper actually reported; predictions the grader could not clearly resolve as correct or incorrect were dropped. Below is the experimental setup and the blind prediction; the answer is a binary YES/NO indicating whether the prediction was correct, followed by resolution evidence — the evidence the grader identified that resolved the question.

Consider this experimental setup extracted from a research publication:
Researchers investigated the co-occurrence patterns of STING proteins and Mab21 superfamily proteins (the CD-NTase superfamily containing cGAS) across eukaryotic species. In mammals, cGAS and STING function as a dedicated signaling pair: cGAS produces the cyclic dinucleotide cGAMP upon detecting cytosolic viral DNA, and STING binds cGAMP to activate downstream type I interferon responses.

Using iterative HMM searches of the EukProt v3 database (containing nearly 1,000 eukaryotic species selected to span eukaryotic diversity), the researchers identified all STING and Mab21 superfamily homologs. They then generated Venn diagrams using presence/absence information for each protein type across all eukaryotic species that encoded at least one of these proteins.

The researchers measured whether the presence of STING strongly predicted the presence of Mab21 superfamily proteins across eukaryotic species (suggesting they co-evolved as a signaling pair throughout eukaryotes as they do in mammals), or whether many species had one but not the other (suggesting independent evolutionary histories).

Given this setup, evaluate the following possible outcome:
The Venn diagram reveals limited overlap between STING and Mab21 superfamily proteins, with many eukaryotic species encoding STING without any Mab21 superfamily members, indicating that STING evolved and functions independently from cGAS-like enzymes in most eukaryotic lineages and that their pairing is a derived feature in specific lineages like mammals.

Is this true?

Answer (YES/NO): YES